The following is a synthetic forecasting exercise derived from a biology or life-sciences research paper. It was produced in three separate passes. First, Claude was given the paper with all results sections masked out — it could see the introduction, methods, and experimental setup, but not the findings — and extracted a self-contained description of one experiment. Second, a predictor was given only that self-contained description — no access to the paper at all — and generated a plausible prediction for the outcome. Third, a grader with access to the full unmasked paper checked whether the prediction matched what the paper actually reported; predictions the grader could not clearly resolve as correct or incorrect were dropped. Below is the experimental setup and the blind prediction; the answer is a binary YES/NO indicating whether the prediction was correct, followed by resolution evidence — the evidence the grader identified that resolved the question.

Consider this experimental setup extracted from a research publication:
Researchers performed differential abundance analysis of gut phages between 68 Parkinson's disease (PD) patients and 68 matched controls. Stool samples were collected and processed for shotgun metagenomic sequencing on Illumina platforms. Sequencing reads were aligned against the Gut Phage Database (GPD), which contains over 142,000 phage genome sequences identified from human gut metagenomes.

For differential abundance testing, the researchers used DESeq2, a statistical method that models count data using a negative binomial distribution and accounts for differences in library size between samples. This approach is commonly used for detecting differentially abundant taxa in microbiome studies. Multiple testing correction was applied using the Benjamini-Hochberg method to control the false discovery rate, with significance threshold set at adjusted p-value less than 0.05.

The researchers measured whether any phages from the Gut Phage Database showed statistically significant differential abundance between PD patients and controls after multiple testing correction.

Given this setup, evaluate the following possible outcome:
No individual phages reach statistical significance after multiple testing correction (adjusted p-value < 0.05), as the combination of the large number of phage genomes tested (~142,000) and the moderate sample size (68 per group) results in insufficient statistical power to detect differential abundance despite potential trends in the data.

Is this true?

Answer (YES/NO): NO